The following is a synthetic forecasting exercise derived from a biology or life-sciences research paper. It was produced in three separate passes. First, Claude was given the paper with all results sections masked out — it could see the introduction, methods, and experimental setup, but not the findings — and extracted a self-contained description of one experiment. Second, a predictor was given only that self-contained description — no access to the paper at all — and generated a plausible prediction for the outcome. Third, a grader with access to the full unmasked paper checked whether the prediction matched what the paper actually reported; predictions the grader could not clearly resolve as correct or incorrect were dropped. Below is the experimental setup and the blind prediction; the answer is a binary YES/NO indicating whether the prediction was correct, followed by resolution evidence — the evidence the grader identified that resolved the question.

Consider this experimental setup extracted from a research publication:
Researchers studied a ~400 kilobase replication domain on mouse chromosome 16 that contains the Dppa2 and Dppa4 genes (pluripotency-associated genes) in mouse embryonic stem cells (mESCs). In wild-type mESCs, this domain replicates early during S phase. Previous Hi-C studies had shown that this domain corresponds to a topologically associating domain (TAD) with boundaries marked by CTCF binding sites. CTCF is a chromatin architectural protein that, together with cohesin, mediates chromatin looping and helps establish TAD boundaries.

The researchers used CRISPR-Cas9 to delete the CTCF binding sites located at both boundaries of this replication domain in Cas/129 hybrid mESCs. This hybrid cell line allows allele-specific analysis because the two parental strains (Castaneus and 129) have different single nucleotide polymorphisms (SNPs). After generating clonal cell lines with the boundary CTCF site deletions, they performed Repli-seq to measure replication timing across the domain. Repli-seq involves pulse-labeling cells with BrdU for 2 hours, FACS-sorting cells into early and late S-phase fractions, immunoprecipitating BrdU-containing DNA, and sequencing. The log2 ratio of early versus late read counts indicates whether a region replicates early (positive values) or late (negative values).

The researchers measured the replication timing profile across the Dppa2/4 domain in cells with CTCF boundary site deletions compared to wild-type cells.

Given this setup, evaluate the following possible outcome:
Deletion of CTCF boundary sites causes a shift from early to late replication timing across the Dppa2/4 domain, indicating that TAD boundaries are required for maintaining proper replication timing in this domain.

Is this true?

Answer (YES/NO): NO